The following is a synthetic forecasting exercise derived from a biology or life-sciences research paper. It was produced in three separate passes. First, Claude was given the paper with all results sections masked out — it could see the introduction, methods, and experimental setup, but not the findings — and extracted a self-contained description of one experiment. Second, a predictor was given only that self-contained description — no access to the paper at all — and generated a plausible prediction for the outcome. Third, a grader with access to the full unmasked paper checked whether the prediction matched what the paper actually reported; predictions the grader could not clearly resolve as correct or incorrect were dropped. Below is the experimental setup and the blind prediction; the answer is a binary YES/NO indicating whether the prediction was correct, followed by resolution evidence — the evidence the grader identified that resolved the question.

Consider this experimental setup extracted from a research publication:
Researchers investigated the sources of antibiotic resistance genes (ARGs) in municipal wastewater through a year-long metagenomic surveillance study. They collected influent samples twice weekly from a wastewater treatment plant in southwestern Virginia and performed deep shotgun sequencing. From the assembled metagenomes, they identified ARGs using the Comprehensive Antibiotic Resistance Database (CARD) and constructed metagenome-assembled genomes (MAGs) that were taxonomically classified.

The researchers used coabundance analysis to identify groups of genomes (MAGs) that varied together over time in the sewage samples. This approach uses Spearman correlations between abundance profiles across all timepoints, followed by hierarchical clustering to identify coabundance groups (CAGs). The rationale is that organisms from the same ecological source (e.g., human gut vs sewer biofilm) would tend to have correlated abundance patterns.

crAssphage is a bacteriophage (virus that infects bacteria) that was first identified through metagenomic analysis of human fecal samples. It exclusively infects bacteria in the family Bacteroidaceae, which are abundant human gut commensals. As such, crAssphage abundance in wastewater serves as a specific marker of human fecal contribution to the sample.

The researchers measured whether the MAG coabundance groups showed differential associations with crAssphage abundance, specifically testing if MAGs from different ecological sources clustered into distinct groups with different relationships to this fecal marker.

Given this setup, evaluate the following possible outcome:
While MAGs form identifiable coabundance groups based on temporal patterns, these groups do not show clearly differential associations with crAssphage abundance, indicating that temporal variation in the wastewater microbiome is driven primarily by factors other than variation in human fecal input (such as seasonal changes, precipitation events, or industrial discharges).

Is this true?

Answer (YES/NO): NO